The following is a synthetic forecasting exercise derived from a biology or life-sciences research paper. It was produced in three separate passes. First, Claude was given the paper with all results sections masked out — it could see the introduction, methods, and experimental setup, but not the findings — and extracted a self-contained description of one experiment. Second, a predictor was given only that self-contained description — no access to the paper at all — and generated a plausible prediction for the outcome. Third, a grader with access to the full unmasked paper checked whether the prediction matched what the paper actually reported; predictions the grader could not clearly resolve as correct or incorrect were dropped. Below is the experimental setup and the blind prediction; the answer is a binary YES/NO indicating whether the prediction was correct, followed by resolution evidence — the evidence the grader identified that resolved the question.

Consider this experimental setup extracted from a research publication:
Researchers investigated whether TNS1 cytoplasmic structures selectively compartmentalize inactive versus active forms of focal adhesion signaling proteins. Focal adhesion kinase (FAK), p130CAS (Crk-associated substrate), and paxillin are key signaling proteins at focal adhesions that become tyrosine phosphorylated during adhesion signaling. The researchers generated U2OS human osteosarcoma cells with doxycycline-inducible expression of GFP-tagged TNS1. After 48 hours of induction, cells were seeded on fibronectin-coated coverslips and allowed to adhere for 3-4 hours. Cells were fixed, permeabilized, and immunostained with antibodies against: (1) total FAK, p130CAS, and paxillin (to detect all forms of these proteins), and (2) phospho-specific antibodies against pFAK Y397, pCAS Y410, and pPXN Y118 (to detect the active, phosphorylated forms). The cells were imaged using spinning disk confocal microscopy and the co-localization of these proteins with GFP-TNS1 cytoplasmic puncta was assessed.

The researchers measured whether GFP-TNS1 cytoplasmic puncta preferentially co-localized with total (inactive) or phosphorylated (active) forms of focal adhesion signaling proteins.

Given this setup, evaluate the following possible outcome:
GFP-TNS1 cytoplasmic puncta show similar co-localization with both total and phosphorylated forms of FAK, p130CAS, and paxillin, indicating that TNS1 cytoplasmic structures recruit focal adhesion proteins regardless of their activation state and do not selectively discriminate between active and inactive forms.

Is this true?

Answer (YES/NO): NO